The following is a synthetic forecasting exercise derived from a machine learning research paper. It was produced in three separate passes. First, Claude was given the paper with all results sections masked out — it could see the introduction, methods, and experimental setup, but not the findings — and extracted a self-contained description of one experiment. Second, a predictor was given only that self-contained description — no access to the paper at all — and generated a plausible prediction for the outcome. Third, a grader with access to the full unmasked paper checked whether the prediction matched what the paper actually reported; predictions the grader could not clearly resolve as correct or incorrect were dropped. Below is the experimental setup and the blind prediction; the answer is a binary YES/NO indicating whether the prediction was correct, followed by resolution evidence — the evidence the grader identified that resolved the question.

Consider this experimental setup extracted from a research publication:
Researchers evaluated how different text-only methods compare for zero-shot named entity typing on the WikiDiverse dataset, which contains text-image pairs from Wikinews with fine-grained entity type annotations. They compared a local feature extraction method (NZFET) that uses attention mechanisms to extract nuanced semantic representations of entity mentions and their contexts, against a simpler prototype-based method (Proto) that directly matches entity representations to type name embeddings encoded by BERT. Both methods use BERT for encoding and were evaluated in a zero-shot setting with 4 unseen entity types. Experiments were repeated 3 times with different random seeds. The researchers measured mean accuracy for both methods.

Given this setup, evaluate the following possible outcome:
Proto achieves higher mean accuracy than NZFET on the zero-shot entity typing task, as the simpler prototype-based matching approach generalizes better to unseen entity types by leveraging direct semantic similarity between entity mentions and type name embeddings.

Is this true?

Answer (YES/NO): YES